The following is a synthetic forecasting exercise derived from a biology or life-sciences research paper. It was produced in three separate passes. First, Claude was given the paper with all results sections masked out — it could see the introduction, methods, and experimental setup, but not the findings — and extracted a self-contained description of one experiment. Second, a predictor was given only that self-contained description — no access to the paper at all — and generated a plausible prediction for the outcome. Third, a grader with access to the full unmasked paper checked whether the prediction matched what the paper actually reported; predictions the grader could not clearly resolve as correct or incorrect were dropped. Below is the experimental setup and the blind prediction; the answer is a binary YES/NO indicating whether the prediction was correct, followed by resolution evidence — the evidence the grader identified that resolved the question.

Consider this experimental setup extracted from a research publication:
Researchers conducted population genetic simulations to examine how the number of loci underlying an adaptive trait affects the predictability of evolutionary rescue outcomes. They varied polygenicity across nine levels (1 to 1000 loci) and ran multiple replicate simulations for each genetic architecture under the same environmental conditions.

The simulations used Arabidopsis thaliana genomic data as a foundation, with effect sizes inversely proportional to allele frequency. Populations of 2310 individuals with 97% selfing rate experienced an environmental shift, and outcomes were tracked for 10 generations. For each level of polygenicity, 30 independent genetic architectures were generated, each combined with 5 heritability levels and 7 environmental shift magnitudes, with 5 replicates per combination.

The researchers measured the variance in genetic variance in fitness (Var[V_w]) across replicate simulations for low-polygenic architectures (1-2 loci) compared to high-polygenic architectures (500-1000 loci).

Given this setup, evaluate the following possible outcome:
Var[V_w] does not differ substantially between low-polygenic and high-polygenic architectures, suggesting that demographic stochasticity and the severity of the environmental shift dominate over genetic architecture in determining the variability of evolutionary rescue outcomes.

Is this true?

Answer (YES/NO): NO